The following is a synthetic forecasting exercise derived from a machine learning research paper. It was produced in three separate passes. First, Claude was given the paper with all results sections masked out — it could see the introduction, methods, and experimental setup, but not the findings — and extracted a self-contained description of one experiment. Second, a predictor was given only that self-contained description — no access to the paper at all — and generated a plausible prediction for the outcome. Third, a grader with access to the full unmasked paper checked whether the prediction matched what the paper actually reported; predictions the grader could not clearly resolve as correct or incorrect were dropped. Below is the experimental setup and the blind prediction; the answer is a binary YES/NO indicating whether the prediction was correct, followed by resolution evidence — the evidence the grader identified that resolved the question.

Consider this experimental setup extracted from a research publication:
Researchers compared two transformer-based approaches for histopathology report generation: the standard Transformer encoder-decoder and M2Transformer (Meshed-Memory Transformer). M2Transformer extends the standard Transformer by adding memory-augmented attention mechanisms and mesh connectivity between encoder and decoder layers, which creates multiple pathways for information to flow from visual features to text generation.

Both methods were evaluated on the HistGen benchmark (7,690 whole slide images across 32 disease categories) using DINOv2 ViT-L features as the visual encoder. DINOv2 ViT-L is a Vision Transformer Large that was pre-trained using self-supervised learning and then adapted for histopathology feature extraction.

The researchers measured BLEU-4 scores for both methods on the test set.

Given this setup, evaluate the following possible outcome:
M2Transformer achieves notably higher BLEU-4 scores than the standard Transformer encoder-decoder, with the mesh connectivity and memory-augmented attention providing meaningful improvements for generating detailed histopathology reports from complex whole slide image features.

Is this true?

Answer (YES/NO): NO